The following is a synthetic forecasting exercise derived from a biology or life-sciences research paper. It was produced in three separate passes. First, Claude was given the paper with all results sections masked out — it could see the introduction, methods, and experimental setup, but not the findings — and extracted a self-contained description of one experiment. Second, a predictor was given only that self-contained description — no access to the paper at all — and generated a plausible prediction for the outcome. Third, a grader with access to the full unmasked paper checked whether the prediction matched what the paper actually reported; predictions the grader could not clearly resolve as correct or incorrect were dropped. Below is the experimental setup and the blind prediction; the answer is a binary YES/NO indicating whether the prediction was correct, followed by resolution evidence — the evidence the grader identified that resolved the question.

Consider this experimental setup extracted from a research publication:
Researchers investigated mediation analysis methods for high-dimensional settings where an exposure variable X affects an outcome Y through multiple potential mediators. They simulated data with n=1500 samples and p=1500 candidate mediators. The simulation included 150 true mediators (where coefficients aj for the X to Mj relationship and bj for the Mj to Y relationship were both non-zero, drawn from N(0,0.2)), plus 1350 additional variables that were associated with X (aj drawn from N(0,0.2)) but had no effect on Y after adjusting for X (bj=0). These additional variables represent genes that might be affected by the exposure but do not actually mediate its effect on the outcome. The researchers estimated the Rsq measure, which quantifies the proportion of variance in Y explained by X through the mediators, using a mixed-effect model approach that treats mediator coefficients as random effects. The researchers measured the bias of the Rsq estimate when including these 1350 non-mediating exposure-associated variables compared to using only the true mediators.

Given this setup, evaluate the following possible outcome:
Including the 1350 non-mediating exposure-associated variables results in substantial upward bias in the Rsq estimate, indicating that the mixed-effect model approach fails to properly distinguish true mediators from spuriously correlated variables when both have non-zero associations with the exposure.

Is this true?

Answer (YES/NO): YES